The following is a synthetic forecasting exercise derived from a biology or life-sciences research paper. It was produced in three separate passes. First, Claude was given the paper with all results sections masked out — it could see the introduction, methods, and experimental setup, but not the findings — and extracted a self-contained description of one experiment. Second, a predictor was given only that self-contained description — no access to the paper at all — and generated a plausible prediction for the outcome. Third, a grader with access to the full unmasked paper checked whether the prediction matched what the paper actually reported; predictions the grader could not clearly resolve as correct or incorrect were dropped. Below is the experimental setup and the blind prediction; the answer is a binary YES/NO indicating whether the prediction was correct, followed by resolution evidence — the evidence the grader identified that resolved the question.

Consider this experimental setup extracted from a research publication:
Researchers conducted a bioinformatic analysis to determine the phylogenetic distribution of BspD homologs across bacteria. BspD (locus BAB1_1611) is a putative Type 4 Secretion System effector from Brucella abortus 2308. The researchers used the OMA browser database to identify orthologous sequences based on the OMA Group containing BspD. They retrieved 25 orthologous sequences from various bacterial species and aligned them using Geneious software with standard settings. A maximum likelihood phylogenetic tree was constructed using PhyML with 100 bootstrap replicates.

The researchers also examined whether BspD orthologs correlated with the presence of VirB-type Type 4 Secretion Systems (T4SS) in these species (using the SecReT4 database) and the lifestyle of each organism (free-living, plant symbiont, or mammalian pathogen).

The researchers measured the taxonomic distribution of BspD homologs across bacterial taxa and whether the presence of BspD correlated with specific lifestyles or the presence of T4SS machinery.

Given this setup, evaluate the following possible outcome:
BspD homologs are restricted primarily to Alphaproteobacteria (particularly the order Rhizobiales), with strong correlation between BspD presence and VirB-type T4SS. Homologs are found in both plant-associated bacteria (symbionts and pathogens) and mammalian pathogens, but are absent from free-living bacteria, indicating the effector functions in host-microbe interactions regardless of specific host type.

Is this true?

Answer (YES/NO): NO